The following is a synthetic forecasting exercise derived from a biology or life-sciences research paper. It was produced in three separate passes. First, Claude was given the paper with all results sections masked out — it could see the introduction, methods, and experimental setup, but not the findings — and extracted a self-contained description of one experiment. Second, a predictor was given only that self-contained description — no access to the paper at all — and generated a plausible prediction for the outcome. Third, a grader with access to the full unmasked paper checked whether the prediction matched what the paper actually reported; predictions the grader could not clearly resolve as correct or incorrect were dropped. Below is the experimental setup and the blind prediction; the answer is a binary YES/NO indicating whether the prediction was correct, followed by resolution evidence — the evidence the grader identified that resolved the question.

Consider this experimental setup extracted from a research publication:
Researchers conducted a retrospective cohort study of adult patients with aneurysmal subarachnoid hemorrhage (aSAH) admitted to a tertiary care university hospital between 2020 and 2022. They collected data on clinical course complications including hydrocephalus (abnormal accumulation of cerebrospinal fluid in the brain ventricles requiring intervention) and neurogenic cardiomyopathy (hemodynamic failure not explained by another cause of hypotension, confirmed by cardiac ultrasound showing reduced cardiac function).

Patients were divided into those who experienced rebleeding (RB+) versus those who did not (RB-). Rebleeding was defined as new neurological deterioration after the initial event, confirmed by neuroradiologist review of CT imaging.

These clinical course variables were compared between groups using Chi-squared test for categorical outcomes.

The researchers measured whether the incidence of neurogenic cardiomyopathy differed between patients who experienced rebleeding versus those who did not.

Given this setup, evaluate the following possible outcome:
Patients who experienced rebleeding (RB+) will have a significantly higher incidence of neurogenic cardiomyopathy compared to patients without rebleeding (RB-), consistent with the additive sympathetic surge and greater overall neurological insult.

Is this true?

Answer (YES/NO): NO